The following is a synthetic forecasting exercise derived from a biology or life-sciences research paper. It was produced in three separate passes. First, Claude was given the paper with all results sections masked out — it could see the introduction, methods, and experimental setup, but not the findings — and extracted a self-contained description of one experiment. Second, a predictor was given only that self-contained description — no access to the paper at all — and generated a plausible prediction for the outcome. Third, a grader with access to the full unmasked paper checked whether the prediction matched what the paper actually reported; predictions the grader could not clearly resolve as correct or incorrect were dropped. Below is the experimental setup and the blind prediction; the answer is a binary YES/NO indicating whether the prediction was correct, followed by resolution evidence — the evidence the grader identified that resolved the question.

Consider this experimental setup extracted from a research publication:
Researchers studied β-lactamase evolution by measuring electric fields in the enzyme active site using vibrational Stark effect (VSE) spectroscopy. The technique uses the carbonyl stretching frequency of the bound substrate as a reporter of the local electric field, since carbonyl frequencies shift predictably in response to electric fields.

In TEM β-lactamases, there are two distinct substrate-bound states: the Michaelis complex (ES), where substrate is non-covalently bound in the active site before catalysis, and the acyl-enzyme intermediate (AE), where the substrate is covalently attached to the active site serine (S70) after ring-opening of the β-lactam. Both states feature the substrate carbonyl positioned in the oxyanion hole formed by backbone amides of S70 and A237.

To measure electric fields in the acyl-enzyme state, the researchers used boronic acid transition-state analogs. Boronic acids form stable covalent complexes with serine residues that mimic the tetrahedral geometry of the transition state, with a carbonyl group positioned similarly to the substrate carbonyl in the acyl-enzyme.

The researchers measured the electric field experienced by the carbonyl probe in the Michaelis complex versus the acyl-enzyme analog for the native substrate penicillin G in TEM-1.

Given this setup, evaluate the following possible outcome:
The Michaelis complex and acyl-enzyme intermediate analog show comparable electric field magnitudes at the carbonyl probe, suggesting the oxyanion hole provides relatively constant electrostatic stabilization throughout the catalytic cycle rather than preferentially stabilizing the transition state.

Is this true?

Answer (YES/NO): NO